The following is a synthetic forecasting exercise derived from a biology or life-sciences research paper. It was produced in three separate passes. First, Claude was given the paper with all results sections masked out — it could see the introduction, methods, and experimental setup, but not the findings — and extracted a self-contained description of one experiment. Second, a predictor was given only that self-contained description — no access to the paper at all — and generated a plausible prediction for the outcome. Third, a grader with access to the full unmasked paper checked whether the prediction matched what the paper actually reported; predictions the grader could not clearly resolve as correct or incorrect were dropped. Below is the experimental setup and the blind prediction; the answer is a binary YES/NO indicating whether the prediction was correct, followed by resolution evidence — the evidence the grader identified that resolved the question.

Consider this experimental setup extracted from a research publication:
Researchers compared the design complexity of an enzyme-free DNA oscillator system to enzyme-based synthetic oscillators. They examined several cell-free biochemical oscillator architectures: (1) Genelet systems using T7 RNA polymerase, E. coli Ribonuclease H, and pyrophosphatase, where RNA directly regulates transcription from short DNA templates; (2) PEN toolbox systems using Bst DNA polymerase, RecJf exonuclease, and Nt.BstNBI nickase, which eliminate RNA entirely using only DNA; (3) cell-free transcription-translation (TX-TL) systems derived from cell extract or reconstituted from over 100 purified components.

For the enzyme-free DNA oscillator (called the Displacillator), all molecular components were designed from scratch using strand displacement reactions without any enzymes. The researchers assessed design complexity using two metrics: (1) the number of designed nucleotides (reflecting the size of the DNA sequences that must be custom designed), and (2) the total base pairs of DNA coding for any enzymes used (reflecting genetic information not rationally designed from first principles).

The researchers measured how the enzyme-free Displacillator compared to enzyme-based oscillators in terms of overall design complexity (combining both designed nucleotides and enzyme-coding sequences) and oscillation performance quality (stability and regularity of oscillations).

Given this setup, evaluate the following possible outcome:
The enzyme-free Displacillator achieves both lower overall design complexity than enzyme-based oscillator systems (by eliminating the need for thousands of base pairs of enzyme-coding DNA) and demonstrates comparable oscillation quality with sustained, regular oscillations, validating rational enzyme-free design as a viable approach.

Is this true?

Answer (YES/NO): NO